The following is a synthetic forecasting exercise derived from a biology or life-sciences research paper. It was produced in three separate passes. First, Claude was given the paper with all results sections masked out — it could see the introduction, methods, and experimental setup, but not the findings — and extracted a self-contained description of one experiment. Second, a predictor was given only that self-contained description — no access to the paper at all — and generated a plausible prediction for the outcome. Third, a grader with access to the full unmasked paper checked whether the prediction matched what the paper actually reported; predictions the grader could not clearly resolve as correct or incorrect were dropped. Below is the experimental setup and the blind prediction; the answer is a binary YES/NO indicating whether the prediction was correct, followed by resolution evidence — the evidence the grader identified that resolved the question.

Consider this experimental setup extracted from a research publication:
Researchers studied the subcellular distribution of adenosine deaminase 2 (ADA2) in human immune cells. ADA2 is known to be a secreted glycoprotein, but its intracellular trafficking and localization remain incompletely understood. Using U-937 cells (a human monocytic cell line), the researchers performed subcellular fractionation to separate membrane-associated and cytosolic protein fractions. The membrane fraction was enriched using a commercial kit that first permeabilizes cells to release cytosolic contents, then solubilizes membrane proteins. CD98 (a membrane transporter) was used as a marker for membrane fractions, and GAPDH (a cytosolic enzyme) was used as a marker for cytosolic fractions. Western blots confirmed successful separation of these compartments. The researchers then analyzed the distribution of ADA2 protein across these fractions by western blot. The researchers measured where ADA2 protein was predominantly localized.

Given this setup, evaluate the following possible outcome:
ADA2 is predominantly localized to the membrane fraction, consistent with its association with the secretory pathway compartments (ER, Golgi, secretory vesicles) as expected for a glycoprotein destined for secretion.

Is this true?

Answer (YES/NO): NO